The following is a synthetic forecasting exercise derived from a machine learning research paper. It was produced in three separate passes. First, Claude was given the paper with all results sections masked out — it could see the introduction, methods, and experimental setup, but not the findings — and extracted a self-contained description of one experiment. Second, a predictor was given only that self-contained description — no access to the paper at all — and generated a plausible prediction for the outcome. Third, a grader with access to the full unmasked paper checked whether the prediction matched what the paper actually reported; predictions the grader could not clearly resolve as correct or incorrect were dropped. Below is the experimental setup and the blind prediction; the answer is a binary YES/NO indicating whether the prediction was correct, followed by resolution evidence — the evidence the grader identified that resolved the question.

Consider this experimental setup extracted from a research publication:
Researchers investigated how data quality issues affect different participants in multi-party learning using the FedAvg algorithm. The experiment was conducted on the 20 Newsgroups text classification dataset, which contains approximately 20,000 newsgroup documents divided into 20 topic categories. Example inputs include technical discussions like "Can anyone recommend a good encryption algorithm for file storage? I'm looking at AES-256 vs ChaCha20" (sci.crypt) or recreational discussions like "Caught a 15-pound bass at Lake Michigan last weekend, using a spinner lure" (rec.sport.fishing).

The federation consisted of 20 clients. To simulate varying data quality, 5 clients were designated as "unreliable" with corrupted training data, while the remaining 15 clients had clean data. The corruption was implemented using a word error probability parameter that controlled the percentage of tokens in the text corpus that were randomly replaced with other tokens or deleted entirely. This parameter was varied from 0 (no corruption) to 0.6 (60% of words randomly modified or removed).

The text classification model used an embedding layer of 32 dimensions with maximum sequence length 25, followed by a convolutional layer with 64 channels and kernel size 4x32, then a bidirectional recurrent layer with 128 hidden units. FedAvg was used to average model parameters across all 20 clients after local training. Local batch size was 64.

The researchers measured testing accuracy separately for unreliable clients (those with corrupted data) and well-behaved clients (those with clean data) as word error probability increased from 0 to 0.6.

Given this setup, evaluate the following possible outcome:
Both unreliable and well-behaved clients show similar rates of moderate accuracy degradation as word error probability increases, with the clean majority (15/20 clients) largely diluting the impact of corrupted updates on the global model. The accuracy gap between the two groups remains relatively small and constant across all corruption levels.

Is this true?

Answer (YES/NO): NO